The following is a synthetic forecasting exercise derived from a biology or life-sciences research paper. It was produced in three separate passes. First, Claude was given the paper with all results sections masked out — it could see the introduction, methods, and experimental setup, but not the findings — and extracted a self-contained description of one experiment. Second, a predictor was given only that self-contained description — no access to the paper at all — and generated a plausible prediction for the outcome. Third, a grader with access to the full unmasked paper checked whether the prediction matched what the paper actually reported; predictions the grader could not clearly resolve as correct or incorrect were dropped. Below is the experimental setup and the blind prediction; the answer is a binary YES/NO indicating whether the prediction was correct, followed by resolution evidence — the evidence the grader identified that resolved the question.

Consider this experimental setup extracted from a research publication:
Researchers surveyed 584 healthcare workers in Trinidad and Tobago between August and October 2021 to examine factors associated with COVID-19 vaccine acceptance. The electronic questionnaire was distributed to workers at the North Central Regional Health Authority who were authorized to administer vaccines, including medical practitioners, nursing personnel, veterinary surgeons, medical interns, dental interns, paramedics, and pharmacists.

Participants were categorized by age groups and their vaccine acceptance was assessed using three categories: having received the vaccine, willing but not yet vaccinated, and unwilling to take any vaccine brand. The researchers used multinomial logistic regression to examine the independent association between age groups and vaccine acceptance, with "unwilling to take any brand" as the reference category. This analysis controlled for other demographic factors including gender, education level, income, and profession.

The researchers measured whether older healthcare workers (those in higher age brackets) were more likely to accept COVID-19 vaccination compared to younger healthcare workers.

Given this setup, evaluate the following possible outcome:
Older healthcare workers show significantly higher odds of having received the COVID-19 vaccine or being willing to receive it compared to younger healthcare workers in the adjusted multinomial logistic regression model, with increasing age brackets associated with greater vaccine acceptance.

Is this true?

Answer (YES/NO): NO